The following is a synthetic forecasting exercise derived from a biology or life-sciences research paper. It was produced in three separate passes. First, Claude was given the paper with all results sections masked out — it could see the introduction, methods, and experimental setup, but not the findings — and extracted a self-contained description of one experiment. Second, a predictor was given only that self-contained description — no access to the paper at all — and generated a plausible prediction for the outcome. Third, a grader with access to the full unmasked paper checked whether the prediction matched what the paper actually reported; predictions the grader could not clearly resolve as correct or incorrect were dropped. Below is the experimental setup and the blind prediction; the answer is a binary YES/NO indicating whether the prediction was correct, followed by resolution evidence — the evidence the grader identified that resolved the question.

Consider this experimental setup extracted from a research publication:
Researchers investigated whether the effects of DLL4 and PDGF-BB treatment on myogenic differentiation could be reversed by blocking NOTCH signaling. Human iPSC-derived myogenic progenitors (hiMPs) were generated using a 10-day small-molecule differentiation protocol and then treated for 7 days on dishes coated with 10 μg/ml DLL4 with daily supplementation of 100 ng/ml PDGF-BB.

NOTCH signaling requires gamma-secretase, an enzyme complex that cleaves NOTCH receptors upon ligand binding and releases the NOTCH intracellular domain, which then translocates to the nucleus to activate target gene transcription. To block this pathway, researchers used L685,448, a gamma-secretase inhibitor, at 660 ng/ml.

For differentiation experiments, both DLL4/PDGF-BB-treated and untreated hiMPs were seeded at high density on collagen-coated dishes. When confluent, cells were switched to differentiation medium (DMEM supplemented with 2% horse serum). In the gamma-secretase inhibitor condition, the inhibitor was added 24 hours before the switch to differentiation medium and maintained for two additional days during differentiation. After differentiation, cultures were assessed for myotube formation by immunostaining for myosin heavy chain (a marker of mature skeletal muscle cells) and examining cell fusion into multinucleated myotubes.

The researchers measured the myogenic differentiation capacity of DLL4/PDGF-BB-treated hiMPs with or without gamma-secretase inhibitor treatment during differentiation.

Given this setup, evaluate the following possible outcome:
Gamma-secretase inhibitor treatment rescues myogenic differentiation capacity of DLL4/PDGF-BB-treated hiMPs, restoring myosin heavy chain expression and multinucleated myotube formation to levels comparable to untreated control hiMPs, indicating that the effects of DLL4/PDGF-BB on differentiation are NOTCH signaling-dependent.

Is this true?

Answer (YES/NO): YES